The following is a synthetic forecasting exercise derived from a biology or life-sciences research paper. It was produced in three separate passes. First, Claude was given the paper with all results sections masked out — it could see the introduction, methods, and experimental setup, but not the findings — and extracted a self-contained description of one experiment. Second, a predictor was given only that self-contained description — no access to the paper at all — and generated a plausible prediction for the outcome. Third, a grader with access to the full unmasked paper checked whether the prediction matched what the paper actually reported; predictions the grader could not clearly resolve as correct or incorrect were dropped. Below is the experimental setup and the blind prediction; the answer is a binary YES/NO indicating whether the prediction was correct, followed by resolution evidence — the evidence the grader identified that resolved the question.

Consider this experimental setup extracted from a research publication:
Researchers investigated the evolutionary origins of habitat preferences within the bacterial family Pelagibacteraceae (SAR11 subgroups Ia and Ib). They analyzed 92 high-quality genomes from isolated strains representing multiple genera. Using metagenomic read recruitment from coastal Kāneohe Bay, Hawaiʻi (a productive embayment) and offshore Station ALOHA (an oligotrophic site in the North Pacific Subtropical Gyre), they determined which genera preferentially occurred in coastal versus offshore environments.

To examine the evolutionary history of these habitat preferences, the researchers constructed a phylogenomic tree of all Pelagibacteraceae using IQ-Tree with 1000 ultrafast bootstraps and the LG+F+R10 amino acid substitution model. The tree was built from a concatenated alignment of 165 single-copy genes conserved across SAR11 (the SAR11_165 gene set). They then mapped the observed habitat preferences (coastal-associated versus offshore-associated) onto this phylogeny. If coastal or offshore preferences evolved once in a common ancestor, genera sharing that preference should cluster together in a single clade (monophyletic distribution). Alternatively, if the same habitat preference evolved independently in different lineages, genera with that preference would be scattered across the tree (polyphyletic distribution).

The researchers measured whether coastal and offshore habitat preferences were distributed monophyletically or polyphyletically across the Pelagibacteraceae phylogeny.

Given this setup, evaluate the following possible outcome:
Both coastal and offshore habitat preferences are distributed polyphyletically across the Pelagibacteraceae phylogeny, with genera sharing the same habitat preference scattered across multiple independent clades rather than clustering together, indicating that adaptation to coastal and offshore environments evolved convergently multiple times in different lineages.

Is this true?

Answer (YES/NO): YES